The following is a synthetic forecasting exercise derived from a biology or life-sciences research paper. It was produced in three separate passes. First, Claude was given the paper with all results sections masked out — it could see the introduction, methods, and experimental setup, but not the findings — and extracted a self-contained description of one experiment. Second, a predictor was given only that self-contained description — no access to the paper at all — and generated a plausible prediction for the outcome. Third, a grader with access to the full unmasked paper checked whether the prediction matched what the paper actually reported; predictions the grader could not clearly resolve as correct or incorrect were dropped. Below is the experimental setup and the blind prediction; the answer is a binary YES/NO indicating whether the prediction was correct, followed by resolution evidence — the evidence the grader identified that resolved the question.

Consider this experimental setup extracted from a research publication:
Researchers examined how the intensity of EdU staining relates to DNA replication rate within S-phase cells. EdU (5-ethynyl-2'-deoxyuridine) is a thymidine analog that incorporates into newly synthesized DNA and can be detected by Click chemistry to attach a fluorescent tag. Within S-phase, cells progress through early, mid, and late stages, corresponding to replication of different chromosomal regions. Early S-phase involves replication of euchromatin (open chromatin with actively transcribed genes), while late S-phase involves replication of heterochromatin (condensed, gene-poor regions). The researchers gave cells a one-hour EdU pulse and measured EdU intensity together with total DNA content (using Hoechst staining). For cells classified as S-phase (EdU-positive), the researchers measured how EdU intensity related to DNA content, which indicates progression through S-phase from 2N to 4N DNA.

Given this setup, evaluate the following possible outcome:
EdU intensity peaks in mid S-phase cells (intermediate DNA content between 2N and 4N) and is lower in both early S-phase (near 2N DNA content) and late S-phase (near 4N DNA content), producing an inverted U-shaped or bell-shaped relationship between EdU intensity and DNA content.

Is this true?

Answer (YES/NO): YES